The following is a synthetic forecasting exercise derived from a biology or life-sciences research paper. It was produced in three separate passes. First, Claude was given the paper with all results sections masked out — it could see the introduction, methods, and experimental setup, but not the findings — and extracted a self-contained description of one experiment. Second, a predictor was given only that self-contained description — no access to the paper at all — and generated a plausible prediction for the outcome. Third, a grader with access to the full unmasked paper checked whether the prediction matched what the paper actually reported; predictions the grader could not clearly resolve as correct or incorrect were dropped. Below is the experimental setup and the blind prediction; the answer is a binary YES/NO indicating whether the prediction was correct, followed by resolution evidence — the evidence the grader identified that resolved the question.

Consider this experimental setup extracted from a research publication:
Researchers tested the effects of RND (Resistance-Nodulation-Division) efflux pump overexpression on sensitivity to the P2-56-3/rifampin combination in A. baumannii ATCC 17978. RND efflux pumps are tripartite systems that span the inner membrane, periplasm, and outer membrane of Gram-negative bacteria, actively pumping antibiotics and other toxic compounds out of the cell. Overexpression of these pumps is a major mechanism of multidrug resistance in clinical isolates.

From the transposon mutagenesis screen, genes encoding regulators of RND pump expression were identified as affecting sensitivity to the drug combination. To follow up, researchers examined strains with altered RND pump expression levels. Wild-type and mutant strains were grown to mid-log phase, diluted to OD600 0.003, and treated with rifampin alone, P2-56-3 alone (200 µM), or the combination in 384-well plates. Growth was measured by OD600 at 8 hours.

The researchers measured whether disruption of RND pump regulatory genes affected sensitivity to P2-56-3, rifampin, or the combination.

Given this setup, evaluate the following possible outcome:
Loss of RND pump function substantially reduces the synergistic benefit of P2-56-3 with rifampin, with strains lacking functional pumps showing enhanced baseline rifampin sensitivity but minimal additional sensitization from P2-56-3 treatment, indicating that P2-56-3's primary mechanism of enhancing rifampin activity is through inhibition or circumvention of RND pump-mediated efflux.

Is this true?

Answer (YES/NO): NO